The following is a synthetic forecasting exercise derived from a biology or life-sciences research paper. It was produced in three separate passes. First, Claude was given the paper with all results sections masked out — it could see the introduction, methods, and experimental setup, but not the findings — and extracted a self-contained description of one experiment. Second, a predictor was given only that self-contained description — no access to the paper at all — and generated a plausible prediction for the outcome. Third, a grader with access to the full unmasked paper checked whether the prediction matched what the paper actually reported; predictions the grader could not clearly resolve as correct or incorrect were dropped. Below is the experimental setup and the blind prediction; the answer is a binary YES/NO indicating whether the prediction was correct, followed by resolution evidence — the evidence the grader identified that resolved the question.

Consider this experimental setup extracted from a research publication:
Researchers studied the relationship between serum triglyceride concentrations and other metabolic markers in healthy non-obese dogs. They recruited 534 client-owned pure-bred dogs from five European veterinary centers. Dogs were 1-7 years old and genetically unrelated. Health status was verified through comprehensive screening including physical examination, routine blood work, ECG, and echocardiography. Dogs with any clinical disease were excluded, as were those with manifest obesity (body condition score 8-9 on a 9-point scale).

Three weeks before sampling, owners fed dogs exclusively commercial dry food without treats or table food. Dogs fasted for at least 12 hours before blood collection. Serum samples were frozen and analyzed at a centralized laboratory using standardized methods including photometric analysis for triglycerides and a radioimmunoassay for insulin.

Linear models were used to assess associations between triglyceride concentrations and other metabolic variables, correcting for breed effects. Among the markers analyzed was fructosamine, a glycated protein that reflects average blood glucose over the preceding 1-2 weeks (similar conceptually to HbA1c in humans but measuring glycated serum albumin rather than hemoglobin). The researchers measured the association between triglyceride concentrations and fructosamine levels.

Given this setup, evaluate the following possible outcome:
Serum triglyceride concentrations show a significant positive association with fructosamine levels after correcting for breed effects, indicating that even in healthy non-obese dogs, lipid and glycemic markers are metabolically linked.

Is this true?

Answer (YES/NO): YES